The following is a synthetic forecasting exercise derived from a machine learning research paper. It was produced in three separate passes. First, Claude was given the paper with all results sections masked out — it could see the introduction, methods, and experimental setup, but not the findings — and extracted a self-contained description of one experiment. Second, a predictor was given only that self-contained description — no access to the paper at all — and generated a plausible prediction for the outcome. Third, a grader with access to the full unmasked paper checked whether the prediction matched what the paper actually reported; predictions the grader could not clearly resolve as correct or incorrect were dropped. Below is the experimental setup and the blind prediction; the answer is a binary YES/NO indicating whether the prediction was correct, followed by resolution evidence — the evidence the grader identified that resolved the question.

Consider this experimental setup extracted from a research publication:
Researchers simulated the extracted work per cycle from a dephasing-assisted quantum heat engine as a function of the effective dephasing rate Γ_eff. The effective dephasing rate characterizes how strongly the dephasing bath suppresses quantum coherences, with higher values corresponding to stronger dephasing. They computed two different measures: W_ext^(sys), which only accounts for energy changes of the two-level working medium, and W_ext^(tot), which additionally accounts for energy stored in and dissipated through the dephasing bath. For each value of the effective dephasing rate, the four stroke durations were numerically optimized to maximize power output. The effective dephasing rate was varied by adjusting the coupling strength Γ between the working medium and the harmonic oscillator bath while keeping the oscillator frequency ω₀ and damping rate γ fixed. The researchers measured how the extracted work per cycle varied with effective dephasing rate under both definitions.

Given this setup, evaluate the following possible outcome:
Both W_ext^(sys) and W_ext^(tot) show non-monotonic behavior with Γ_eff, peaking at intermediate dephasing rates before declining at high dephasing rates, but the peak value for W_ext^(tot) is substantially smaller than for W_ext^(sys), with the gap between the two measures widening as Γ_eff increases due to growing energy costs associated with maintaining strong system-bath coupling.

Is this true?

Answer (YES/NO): NO